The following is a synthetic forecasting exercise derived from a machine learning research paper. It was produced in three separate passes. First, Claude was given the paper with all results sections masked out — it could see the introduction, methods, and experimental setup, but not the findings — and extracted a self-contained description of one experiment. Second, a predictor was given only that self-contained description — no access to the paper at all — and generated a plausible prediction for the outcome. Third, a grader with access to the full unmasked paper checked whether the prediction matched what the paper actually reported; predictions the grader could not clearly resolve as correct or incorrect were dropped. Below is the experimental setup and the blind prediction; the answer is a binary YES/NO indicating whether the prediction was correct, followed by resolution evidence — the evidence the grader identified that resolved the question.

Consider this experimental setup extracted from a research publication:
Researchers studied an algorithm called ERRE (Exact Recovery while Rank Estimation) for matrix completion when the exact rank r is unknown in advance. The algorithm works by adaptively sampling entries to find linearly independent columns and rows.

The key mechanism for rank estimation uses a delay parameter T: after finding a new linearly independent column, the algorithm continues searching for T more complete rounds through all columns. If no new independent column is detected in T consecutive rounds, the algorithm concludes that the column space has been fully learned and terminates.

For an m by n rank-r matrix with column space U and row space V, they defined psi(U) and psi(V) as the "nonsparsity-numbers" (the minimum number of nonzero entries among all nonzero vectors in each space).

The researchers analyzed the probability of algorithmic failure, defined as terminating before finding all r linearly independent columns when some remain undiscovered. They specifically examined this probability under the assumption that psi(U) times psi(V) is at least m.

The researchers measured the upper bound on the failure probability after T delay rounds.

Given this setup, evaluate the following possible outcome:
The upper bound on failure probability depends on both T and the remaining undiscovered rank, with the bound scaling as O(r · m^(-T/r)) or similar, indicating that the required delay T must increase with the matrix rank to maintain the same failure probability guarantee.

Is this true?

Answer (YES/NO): NO